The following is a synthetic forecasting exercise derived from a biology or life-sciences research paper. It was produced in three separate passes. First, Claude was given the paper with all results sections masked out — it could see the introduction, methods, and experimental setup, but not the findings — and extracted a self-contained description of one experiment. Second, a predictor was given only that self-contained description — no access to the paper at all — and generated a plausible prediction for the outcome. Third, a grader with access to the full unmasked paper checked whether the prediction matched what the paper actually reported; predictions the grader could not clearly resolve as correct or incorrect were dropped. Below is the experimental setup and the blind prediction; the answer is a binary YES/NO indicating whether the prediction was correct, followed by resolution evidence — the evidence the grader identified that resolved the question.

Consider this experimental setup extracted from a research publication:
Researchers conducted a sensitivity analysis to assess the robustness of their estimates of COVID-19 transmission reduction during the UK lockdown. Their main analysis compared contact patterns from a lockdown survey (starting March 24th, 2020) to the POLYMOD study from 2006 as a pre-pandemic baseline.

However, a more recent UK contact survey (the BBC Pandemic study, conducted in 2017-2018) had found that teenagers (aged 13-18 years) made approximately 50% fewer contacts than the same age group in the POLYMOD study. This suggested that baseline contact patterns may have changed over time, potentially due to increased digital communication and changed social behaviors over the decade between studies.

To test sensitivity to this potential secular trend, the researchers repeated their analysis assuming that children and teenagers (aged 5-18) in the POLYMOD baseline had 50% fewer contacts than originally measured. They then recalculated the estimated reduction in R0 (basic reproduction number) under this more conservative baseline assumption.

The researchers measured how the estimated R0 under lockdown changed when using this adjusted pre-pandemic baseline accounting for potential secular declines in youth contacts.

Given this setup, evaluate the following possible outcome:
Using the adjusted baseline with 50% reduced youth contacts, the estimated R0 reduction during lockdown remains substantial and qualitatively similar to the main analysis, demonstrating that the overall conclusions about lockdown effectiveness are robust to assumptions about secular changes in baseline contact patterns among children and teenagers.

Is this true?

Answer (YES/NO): YES